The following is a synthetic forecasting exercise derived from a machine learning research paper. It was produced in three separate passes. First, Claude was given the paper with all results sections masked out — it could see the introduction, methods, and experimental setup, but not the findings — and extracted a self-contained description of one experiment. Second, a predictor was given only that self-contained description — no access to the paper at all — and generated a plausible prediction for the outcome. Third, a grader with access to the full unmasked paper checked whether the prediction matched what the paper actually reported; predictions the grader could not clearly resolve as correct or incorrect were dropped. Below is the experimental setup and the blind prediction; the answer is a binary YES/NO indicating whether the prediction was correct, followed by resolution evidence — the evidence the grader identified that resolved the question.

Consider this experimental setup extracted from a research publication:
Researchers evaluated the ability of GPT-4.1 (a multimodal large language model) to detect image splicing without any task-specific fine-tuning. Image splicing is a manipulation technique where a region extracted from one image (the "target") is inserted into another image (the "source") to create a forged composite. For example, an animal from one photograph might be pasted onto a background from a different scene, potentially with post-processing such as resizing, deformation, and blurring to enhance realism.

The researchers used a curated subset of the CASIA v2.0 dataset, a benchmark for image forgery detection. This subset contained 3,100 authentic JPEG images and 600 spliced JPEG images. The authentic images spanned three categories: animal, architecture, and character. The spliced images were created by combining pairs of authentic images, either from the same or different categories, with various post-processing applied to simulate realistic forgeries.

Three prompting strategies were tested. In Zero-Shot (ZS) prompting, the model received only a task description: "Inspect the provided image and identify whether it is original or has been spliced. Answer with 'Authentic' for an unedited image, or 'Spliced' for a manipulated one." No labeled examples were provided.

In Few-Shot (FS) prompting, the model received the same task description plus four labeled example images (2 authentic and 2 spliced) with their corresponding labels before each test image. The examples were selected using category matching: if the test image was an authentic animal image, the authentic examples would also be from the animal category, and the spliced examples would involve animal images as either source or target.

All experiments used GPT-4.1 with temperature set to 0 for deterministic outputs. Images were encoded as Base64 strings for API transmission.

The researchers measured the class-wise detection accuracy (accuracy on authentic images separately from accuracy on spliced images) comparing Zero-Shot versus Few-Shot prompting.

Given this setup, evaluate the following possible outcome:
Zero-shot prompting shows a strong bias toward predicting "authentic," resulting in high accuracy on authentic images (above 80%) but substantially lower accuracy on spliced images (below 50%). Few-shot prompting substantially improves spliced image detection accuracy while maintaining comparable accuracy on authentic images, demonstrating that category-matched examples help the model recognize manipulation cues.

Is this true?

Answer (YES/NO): NO